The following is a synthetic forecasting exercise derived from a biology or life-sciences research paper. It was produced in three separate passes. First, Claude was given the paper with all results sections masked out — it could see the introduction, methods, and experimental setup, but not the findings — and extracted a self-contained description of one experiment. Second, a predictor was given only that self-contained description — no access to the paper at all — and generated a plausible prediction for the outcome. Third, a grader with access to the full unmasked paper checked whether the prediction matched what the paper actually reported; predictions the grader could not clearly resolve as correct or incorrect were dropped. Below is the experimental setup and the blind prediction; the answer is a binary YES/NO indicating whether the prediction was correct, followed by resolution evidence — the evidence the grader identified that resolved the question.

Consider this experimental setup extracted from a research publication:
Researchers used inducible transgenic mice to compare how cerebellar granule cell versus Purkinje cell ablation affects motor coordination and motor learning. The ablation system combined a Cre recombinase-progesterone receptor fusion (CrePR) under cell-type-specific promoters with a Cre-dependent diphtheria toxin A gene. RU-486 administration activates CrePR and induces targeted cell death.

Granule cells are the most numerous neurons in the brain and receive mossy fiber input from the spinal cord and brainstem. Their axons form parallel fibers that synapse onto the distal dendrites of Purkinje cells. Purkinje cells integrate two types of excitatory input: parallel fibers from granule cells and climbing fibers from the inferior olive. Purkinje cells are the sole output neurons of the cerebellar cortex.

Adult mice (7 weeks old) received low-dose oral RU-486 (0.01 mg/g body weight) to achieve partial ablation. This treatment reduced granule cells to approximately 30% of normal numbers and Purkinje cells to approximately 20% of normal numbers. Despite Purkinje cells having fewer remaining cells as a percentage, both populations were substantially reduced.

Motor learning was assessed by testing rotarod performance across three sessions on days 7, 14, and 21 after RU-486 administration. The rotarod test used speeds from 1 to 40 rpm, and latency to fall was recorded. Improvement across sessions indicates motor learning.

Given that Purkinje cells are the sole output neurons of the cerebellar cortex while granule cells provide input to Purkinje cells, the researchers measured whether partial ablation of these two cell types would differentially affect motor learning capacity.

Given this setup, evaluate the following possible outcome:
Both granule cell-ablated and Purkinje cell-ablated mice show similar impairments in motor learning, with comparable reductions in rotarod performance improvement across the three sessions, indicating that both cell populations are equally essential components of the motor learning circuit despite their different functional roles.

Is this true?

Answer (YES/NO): NO